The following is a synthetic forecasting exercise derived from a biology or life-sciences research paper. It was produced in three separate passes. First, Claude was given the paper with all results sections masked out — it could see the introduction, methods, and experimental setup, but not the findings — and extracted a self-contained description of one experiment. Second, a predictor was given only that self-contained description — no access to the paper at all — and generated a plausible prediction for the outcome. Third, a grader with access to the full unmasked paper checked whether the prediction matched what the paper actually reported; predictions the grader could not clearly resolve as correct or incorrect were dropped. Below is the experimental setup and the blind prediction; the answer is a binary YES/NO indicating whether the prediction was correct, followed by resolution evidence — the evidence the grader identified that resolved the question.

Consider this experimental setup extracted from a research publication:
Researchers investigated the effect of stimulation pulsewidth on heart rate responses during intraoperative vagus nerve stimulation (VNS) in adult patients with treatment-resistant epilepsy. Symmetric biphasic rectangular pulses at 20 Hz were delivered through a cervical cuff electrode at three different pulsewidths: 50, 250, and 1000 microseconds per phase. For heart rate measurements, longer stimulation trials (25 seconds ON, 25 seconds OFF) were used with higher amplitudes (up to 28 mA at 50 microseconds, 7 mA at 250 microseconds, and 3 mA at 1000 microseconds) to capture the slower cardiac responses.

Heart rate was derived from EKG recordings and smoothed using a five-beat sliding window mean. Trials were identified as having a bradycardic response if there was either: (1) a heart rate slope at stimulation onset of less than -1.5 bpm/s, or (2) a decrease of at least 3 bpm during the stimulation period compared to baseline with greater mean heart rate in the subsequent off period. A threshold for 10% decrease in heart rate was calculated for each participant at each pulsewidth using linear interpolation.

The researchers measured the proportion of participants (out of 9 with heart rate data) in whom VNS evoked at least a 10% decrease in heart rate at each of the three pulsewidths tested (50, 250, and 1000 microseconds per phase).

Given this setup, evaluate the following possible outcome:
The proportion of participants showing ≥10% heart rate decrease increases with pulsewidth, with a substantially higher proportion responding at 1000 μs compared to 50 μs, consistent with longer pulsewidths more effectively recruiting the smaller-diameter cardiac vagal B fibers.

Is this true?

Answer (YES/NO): NO